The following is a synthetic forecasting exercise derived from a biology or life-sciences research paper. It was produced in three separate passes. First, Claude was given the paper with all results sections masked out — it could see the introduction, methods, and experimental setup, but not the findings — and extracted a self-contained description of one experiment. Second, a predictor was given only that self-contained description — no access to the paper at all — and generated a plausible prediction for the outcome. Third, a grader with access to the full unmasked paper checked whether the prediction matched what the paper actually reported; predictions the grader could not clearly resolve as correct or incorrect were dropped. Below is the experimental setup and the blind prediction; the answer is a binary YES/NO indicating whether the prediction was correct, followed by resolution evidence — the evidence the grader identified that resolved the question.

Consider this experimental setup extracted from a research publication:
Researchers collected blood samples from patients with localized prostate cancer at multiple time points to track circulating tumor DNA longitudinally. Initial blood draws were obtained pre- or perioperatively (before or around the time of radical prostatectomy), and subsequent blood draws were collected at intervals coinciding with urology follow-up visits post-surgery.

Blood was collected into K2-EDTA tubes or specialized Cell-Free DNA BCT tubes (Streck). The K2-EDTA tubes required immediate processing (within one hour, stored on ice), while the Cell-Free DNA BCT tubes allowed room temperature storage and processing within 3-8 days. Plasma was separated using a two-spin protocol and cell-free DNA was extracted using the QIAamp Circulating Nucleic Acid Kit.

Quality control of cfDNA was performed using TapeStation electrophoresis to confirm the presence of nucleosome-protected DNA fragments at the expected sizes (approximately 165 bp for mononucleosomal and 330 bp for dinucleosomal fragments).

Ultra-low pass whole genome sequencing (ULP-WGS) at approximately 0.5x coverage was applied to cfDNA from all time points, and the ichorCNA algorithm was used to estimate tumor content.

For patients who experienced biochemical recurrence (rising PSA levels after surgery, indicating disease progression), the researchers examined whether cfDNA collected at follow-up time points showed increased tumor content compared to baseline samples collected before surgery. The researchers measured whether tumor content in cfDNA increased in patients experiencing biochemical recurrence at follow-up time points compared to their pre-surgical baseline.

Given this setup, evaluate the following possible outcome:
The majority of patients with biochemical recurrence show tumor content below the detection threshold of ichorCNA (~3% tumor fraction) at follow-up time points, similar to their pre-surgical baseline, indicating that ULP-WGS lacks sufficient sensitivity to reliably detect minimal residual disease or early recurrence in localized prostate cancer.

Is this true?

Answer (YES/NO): YES